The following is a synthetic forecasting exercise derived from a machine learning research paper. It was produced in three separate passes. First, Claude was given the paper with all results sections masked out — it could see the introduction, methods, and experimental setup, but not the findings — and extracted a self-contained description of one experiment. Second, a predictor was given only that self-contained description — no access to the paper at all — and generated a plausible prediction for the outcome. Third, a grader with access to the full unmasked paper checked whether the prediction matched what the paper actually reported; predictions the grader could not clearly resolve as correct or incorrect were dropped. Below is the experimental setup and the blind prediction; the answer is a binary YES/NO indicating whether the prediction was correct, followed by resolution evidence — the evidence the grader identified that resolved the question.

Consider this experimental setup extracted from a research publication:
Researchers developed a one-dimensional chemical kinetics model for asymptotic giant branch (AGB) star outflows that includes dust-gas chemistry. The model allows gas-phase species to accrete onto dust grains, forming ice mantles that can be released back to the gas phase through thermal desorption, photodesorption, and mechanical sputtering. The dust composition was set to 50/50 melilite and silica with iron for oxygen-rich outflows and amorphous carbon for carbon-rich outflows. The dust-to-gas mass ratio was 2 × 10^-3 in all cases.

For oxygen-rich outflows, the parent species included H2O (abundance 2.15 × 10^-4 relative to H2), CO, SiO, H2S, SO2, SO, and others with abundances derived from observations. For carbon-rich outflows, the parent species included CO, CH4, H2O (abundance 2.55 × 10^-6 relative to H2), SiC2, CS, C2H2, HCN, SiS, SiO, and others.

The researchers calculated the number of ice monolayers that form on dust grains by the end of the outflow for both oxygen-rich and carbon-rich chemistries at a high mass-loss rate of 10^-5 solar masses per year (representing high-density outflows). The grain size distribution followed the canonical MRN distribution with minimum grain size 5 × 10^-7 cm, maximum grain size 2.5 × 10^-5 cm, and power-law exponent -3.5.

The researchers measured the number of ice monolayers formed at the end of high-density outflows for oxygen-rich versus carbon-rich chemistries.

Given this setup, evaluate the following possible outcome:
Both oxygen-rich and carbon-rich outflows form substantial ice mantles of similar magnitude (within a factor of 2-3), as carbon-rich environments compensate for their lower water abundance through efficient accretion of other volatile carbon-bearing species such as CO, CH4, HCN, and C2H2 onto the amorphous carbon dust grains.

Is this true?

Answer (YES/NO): NO